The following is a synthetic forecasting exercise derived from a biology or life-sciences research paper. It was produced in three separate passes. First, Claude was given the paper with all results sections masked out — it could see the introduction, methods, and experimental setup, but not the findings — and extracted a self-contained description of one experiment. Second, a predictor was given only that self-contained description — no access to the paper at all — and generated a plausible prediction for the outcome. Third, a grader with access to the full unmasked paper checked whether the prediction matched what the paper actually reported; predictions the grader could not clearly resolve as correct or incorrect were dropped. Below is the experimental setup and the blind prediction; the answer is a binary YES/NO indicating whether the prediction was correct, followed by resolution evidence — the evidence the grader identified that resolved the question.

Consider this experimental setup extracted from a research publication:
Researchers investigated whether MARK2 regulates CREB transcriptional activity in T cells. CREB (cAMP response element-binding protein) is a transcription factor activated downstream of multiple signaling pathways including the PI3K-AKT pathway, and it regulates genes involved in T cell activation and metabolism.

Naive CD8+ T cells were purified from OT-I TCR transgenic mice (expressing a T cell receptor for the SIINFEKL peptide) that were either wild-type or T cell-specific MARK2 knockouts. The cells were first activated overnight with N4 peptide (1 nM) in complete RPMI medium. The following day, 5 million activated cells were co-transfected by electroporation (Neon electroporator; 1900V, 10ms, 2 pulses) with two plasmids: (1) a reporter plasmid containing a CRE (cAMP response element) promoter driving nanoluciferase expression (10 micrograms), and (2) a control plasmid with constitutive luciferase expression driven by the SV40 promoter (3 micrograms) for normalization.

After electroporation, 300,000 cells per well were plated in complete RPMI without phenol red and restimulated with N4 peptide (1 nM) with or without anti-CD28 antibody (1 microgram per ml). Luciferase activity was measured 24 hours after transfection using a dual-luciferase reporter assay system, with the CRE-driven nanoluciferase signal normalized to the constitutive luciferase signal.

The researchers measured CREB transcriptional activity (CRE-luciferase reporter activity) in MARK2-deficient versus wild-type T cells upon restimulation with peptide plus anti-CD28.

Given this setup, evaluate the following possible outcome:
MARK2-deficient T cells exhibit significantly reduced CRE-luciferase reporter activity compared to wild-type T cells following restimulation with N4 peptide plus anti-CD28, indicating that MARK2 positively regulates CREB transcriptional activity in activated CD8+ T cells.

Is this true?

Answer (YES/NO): NO